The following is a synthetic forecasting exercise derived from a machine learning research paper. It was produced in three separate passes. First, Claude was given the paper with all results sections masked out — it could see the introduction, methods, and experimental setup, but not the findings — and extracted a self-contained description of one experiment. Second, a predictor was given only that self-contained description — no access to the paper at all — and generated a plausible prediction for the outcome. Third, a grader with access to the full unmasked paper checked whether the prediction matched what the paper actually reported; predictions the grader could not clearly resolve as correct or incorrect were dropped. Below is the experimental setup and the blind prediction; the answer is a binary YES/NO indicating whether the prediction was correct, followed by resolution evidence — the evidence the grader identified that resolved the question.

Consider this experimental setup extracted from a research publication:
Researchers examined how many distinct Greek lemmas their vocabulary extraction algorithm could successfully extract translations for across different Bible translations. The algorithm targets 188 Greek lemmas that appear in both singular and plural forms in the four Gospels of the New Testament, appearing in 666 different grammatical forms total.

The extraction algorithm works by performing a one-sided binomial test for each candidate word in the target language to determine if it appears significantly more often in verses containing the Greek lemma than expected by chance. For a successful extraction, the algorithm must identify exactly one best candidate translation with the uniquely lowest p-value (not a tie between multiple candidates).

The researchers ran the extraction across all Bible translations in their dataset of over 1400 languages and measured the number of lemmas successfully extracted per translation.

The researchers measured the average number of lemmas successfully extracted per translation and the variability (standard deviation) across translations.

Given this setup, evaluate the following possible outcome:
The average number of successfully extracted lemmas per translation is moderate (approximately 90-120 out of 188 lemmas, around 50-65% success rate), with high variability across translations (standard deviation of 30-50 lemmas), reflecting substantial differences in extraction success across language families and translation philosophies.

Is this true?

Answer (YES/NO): NO